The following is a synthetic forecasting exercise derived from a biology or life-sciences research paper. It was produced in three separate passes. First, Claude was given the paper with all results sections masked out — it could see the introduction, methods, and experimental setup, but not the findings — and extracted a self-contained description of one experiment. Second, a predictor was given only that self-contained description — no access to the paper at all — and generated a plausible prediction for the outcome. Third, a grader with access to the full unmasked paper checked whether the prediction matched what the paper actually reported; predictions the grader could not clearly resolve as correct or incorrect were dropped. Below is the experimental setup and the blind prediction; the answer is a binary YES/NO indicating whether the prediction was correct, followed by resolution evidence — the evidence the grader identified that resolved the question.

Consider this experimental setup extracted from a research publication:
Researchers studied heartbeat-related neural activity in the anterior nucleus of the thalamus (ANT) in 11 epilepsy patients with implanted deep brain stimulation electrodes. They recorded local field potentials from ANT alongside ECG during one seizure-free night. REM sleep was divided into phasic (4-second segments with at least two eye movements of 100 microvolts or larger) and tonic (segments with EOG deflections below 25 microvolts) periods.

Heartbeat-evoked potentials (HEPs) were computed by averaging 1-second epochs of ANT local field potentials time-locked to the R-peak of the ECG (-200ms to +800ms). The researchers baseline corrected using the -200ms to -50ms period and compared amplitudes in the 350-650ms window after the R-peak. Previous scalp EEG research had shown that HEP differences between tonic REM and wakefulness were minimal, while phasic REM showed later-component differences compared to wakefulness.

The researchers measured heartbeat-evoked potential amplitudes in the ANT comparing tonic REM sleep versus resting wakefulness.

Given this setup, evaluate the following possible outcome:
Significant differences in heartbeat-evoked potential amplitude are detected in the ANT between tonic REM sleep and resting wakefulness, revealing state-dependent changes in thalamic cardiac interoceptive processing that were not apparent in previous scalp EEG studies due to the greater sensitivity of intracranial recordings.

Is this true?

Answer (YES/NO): NO